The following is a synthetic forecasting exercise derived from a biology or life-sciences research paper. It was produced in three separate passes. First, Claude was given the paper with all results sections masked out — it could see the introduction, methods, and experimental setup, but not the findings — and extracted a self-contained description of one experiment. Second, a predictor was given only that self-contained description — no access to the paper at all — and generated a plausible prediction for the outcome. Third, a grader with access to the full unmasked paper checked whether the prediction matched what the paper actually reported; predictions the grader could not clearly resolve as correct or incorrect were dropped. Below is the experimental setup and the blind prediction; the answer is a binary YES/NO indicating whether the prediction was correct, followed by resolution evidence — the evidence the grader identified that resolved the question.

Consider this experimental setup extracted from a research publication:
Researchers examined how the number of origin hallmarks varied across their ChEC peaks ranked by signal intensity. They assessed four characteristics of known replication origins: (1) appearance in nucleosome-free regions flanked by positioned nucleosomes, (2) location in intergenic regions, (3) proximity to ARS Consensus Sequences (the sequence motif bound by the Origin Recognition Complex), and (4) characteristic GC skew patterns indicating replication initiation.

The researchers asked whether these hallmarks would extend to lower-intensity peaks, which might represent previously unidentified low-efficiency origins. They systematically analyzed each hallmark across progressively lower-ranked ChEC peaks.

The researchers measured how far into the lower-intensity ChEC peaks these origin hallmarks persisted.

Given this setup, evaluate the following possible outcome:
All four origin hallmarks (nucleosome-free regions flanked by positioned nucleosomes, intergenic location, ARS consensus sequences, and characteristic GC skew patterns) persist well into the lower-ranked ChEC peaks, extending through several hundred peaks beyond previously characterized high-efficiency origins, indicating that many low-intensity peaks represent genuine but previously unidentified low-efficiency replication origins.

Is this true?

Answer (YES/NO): NO